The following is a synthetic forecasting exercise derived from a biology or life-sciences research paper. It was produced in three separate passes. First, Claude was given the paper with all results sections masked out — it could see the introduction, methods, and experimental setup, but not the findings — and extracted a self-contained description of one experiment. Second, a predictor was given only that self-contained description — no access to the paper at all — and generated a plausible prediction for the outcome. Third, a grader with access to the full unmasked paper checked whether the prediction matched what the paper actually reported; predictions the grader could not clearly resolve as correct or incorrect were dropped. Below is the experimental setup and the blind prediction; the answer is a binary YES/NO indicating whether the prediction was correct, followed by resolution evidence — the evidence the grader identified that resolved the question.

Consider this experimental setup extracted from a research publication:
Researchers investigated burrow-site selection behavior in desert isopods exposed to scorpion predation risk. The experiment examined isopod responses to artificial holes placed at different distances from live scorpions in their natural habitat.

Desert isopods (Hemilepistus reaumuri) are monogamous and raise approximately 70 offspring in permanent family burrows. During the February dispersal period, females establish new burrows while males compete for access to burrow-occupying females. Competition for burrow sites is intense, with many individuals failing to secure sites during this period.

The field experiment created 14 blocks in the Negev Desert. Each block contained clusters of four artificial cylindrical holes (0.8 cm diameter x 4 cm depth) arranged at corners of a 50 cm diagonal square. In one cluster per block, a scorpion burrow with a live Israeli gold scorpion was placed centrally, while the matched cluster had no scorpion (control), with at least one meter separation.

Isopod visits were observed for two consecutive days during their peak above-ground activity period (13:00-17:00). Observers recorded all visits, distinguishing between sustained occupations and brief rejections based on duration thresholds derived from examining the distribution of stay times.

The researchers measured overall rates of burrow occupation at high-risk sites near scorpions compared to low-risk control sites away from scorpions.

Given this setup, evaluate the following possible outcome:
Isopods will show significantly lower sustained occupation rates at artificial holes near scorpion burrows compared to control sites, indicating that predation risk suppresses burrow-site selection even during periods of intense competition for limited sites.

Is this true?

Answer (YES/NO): NO